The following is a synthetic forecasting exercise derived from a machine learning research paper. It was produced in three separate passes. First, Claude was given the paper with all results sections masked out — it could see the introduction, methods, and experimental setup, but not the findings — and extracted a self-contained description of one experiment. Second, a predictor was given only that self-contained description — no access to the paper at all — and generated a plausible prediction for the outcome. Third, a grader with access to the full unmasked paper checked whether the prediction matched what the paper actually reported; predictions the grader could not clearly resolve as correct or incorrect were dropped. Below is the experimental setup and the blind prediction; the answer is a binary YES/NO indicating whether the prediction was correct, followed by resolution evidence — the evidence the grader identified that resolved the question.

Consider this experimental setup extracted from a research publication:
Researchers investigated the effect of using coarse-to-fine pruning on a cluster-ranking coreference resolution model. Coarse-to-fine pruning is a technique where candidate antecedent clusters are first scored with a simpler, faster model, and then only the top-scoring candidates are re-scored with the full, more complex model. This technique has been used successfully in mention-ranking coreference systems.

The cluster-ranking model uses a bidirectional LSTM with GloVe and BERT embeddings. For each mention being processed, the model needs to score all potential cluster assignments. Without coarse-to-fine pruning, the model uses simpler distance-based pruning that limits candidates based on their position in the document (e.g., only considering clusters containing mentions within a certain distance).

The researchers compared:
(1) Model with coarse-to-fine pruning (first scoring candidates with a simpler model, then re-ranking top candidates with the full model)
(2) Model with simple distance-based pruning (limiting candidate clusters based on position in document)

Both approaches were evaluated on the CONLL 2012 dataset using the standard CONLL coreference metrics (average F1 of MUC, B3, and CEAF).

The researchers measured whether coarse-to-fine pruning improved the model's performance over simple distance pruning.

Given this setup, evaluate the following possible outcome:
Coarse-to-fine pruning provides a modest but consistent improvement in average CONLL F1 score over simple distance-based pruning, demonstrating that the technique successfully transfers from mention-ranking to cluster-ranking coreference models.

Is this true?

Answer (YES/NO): NO